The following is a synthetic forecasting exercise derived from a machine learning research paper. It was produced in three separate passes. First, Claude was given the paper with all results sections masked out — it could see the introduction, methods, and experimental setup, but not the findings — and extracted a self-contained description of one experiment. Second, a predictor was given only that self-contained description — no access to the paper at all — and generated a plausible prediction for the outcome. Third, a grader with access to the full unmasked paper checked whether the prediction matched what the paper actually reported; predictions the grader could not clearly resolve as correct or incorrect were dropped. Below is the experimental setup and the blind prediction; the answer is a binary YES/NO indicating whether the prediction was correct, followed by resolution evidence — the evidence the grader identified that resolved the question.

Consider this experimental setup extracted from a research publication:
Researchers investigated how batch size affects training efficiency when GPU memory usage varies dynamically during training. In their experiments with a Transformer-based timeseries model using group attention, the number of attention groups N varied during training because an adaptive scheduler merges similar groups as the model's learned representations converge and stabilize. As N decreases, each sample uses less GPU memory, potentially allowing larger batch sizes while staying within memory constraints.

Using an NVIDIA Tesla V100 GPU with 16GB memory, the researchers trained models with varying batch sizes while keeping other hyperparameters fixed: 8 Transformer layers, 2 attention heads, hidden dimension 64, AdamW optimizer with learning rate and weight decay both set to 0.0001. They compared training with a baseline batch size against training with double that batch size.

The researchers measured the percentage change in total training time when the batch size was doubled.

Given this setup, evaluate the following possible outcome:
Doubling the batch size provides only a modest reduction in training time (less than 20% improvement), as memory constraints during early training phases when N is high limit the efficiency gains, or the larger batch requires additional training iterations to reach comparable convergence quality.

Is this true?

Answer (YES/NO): NO